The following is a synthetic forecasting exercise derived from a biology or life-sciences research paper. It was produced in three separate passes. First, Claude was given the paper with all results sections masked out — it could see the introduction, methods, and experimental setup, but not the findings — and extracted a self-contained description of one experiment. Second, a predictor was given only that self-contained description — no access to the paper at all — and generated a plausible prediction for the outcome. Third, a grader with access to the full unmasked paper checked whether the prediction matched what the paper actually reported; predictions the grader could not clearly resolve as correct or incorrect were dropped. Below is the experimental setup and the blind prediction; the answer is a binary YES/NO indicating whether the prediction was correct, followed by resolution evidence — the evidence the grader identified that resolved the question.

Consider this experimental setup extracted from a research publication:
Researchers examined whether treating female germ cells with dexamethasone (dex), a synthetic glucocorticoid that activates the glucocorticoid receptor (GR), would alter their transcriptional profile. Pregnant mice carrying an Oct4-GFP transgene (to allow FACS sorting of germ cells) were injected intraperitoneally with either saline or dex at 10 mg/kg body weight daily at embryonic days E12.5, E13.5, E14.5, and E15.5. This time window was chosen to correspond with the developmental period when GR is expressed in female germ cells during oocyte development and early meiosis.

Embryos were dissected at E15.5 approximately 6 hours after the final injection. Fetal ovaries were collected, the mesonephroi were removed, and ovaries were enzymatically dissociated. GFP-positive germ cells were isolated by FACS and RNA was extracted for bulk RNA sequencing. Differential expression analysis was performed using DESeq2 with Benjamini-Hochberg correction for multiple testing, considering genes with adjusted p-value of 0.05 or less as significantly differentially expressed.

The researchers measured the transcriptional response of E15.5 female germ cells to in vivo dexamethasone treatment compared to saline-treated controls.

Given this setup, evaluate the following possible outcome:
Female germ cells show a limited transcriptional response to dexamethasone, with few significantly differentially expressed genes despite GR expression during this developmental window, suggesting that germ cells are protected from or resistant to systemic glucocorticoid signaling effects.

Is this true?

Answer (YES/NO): YES